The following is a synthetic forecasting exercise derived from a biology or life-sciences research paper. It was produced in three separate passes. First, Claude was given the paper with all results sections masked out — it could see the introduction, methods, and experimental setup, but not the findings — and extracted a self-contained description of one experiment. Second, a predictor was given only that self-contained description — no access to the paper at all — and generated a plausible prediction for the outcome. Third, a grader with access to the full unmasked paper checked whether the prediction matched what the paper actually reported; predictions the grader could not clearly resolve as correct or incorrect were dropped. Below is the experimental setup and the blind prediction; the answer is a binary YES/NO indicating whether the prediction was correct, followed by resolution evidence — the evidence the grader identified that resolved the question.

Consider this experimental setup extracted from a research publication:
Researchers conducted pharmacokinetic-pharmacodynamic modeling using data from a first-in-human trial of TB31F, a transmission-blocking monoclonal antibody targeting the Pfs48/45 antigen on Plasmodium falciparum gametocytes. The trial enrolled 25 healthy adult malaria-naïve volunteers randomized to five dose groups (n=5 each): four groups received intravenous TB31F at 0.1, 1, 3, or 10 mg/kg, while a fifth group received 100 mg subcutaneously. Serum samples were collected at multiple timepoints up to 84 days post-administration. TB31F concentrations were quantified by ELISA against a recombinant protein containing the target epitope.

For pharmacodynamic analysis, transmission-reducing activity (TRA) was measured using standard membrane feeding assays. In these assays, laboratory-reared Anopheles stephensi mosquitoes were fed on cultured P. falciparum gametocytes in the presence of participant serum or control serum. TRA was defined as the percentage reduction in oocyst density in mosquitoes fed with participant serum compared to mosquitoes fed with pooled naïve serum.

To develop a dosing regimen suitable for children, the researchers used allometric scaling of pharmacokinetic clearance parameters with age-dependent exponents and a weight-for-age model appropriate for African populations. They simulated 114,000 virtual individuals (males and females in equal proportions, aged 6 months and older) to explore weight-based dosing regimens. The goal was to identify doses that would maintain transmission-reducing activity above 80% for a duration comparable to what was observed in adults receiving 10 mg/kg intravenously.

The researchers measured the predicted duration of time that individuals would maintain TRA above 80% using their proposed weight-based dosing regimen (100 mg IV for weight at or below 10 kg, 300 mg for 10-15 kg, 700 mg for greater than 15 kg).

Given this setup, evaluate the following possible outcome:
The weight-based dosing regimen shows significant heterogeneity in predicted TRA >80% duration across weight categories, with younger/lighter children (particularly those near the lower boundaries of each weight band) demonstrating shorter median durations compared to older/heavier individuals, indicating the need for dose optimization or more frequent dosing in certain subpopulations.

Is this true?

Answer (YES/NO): NO